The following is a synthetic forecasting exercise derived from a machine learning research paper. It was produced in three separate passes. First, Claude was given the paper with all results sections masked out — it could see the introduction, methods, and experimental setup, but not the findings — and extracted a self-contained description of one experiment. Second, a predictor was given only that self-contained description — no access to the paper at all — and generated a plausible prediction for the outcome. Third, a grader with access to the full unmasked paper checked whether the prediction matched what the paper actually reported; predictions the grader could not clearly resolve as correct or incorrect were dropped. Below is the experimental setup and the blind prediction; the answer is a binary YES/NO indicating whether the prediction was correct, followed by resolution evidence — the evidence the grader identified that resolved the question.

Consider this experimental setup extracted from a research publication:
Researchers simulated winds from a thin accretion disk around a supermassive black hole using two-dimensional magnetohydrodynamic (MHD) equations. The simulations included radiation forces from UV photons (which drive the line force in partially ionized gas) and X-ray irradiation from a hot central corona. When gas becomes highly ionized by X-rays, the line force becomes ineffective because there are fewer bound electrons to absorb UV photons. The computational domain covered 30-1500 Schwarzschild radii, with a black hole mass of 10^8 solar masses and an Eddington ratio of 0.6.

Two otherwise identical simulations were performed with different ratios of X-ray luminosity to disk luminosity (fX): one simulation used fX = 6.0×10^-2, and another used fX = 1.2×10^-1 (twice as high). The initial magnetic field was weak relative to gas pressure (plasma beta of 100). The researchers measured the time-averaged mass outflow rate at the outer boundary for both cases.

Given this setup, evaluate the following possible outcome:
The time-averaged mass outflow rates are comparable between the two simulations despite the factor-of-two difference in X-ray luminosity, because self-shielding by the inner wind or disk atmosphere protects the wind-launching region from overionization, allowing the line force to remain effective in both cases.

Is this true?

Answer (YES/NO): NO